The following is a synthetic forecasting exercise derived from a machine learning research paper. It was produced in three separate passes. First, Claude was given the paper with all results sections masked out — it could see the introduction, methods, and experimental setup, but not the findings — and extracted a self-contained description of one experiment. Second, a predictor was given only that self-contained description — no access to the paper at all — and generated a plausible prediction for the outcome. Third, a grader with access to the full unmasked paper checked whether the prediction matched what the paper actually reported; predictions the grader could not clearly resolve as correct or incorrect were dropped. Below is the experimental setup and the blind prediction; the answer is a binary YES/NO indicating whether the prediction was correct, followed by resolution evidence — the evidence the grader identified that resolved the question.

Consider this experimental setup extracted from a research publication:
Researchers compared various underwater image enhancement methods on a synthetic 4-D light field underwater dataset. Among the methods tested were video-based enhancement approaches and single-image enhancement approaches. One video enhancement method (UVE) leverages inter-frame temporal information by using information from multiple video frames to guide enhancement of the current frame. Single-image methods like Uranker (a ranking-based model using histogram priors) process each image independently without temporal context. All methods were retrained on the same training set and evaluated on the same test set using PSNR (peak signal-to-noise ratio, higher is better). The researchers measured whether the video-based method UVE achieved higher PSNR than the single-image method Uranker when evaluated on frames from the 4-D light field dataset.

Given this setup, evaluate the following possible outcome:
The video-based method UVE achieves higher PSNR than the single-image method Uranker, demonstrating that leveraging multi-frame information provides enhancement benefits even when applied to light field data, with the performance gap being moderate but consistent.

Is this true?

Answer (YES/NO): YES